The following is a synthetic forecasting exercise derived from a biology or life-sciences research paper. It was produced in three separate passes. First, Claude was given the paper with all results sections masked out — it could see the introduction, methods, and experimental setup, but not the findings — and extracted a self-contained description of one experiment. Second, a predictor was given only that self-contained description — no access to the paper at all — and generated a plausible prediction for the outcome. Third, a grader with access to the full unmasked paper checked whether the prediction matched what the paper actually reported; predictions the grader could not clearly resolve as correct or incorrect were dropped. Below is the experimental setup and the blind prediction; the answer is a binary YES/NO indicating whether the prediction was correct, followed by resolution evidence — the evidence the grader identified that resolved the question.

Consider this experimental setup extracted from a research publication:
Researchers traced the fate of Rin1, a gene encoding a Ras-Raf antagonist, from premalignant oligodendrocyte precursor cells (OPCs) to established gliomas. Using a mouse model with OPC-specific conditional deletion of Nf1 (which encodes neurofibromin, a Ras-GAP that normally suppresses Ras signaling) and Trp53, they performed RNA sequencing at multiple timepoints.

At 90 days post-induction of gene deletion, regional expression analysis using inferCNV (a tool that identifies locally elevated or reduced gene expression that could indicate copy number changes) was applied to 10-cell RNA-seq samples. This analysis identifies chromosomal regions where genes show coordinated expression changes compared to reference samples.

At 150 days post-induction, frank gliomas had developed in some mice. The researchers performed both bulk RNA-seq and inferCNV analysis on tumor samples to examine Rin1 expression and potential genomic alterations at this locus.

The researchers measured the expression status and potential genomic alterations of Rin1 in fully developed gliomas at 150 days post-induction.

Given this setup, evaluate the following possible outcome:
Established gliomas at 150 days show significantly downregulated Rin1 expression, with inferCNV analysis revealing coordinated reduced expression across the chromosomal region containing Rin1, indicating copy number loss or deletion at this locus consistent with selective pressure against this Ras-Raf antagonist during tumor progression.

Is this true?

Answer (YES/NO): YES